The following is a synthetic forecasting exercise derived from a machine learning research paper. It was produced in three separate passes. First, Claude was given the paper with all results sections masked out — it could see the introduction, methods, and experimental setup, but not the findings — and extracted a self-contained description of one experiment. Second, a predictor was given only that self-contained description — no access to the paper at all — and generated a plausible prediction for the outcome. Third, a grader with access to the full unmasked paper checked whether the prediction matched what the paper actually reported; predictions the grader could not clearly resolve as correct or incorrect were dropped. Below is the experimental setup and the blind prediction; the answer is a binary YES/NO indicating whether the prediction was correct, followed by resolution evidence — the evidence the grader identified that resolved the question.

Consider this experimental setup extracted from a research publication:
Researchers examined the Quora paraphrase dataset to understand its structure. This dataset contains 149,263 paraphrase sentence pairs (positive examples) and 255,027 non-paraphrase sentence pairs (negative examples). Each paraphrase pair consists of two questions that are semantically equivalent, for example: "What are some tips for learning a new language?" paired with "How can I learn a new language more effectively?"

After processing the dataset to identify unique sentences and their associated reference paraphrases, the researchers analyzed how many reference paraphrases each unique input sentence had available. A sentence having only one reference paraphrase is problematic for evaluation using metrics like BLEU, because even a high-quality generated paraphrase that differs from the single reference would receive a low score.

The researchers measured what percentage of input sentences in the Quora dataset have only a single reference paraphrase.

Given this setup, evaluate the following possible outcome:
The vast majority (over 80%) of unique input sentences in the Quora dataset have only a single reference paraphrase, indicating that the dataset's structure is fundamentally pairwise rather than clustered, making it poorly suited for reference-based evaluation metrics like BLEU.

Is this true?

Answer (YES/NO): NO